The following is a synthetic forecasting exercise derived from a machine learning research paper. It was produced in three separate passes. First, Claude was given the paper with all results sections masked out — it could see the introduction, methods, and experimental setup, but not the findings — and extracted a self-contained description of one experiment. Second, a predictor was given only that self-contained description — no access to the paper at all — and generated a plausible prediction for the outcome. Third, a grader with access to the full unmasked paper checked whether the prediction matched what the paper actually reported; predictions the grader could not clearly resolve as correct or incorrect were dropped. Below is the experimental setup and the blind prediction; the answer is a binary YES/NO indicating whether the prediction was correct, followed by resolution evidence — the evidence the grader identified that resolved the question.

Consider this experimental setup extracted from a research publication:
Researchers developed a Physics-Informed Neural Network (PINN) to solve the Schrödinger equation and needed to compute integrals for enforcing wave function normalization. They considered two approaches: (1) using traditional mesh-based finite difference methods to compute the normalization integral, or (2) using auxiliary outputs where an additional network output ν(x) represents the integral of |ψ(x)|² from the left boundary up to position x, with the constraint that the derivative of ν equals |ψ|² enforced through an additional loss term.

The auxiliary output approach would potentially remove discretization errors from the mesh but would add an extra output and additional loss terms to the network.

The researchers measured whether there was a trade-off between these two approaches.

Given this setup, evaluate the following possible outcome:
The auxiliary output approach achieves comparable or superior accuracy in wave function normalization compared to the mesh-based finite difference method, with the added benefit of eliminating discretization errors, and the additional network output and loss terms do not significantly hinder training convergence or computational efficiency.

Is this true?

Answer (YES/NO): NO